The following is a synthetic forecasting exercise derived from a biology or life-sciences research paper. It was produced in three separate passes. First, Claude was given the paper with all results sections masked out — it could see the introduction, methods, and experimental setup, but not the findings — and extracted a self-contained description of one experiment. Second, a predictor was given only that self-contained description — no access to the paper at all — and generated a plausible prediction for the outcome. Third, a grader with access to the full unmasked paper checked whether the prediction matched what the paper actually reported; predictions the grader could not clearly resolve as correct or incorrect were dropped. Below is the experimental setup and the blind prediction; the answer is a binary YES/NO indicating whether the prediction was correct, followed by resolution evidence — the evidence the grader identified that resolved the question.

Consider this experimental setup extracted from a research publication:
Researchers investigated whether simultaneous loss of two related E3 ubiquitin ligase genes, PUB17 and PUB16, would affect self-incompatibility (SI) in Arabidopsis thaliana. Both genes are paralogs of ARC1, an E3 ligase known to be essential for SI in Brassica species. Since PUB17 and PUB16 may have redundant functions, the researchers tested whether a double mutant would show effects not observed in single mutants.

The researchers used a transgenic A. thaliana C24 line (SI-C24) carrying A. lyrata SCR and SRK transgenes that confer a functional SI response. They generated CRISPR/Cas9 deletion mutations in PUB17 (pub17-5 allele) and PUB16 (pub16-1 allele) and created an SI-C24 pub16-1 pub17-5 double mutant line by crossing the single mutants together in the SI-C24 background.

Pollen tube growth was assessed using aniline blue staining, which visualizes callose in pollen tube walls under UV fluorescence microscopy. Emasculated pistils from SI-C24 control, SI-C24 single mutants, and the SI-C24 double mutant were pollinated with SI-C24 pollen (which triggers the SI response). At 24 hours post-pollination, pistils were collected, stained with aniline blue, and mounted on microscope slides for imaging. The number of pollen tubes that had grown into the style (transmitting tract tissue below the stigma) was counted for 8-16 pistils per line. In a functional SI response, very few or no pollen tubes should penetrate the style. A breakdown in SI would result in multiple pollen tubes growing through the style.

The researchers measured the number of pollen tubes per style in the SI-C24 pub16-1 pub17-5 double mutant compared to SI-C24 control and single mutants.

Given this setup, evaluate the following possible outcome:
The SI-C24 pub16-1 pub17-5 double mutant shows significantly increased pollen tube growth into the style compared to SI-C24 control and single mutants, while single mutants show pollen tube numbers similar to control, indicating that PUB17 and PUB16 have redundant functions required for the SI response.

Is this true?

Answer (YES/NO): NO